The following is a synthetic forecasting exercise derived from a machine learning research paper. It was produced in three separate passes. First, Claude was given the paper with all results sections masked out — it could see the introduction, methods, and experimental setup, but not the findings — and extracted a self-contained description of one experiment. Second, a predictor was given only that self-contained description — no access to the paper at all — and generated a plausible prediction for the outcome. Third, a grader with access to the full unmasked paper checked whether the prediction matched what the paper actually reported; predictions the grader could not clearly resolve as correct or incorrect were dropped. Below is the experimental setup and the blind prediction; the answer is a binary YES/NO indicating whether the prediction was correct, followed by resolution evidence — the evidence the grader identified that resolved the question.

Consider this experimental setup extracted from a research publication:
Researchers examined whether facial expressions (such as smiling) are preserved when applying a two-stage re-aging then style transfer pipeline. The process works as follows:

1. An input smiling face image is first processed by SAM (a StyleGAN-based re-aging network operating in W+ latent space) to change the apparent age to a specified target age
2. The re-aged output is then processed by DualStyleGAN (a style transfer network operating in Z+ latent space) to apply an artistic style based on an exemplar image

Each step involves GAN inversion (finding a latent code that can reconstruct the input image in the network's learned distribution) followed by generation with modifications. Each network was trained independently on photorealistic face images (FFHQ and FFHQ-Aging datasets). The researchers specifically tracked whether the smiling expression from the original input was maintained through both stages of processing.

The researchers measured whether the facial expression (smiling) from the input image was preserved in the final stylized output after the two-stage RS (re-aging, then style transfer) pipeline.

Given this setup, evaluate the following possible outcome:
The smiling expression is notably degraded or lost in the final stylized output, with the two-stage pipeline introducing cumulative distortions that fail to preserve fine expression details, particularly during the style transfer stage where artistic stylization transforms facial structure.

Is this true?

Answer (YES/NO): YES